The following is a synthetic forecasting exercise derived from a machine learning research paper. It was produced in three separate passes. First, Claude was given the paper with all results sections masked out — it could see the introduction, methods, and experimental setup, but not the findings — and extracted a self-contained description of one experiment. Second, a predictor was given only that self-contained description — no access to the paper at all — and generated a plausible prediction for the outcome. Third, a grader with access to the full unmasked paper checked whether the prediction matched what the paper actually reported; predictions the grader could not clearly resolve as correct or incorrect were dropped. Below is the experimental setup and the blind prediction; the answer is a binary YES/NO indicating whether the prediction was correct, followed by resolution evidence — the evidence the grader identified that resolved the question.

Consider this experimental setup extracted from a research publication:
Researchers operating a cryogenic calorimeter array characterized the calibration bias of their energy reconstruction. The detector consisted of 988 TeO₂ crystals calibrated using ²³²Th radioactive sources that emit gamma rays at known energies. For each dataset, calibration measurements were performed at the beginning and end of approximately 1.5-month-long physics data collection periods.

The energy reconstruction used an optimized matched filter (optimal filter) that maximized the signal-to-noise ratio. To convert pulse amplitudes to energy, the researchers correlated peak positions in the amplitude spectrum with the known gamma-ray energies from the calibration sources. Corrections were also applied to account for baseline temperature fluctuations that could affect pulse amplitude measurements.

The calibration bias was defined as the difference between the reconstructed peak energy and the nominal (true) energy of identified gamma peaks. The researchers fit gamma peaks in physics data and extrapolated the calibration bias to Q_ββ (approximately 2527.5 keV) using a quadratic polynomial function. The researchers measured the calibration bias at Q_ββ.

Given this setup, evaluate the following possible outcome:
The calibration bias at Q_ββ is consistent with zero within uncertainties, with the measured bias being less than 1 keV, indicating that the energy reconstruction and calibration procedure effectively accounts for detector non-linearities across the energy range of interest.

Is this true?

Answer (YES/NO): NO